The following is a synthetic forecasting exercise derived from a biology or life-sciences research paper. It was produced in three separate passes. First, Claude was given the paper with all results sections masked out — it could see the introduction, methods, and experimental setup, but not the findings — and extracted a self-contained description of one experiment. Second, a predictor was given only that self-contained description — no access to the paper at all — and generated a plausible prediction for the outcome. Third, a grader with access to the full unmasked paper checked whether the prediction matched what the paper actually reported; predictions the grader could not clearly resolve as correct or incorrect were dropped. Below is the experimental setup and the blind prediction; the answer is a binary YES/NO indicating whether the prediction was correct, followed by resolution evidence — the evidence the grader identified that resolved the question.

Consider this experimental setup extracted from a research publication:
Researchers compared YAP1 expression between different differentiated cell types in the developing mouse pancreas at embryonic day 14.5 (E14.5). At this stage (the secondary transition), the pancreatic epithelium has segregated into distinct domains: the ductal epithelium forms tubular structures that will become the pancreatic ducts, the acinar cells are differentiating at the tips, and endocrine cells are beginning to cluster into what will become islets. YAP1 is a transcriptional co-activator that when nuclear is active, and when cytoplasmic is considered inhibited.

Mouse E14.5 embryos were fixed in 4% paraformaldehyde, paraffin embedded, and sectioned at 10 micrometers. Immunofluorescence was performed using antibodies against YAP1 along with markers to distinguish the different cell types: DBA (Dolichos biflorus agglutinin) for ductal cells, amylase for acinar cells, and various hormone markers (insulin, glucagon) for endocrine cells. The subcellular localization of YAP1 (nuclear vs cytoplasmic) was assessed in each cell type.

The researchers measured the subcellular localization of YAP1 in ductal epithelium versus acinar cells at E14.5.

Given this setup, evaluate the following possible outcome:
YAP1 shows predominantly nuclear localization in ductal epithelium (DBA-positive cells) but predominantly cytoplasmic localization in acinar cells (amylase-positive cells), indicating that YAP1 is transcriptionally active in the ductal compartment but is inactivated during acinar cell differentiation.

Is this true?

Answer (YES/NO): YES